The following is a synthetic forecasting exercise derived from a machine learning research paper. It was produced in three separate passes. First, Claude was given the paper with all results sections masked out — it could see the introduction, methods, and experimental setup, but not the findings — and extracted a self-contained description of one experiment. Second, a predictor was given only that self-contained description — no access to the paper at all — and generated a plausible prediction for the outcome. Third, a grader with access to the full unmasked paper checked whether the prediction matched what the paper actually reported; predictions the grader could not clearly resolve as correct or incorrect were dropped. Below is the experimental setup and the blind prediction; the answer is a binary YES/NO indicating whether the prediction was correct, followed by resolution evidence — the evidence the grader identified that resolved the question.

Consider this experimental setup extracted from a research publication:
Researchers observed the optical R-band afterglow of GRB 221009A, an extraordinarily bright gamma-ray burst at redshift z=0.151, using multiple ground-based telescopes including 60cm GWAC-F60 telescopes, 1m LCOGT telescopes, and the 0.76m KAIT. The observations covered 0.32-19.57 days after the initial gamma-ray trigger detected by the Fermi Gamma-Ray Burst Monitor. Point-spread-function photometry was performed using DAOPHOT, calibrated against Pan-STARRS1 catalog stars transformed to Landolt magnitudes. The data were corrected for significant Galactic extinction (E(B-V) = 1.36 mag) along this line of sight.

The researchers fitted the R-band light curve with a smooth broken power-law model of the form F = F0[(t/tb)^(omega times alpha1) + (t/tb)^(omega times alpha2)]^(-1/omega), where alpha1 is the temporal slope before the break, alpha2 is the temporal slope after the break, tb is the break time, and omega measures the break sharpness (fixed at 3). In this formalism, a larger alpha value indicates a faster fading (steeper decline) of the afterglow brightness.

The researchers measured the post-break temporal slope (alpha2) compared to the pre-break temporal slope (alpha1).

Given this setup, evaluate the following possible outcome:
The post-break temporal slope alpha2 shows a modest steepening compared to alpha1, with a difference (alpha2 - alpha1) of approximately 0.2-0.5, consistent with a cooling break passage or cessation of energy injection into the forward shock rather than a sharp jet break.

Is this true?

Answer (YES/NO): NO